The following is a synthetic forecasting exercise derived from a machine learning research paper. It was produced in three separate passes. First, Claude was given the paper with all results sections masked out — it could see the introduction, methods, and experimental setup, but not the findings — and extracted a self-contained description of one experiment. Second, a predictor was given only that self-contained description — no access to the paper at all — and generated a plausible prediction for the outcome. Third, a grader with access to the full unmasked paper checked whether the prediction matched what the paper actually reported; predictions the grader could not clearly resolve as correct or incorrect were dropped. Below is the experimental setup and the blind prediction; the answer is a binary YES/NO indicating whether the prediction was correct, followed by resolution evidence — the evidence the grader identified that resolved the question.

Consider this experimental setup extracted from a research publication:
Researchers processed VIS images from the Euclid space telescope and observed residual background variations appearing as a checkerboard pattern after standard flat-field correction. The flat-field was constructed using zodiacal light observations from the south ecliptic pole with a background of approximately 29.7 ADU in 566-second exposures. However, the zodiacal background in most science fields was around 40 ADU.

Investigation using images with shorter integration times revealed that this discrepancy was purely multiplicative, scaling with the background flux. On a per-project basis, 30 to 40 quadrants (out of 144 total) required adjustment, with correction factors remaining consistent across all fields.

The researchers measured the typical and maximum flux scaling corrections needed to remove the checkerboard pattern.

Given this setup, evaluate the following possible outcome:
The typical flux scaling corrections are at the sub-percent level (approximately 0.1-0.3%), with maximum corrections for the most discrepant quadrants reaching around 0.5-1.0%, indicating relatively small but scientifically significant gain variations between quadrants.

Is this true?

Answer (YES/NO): NO